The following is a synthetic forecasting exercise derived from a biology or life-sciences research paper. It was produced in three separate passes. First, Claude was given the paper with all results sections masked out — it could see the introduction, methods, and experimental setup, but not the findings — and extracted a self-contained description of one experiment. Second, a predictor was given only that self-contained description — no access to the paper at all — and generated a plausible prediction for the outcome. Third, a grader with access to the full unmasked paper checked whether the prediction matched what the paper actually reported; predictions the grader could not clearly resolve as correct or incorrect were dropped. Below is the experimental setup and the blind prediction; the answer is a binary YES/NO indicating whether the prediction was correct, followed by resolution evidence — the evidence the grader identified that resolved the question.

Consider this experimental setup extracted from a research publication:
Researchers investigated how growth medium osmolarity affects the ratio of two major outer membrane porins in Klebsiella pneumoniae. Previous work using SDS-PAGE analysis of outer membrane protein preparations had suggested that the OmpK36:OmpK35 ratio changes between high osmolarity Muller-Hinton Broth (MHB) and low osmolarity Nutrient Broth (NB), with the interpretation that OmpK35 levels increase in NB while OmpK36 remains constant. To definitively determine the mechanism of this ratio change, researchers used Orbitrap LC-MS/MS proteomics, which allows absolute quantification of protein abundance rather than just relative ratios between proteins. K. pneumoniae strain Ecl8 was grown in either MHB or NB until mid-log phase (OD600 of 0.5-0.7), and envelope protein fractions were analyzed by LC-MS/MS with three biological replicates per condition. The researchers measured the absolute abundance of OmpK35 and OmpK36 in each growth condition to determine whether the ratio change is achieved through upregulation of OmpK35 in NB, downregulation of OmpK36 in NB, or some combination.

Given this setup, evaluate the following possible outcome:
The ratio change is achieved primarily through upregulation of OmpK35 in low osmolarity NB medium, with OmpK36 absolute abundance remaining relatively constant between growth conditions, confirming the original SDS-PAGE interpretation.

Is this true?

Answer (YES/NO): NO